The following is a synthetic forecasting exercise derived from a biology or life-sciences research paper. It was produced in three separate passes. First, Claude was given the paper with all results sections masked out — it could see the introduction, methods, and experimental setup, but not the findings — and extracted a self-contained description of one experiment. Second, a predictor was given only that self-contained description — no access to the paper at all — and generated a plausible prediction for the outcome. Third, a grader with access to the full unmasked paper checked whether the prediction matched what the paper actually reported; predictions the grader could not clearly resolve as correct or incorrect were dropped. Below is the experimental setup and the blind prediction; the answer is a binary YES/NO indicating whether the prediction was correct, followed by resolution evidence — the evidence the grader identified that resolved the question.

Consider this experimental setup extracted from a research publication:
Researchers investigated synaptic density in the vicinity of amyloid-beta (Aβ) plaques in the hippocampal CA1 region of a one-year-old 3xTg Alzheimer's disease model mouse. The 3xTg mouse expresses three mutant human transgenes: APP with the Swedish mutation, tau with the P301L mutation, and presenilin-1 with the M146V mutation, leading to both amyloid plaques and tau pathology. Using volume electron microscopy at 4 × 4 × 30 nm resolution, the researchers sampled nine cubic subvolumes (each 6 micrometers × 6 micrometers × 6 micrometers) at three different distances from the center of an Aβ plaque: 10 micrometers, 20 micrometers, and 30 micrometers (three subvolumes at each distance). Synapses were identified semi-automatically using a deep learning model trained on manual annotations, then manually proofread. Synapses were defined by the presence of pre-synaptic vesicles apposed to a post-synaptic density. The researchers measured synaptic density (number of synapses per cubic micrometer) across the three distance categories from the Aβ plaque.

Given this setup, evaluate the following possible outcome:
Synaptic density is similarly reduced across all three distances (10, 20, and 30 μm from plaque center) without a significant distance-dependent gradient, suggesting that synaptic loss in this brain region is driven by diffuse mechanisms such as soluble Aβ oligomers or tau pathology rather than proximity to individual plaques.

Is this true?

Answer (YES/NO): NO